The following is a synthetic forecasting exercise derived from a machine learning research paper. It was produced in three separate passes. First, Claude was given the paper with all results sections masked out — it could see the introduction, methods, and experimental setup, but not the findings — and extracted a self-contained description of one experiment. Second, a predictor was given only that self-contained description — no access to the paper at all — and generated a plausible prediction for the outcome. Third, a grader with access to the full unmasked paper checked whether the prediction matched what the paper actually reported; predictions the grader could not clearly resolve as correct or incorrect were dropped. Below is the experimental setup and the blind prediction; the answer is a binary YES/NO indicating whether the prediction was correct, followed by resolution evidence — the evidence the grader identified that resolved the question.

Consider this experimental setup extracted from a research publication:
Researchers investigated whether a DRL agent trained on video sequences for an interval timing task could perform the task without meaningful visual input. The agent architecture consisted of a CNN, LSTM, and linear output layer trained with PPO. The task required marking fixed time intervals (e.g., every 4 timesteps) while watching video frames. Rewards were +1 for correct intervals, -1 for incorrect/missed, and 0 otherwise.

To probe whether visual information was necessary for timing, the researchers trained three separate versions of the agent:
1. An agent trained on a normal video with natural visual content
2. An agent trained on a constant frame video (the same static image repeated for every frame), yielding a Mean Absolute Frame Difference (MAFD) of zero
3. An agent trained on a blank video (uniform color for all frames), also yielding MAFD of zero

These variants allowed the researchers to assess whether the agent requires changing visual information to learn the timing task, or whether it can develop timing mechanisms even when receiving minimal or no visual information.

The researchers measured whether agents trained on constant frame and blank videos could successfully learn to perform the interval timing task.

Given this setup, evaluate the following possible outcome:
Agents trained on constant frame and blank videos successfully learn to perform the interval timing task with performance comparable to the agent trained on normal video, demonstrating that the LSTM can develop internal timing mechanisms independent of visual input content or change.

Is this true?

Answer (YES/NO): NO